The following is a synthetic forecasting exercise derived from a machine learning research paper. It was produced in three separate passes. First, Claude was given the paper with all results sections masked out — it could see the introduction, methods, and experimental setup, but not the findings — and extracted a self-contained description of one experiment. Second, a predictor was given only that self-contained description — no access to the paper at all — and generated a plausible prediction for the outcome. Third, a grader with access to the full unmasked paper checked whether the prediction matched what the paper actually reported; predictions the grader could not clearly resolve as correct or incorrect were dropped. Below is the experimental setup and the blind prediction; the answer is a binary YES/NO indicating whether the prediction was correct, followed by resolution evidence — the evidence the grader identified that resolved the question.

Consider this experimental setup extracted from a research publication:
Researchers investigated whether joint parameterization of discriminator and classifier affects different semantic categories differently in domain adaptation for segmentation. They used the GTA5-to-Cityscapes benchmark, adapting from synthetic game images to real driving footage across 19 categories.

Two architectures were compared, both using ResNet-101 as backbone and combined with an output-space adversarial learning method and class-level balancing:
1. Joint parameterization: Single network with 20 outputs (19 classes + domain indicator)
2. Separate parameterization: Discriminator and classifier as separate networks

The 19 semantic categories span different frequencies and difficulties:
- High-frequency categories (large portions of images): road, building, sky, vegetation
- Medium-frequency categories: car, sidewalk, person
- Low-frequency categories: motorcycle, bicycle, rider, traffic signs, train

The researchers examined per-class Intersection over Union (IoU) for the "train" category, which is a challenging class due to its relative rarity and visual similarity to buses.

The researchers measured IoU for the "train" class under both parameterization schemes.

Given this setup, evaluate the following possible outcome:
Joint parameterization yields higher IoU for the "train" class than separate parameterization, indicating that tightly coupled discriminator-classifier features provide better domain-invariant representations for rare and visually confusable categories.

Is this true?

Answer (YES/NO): NO